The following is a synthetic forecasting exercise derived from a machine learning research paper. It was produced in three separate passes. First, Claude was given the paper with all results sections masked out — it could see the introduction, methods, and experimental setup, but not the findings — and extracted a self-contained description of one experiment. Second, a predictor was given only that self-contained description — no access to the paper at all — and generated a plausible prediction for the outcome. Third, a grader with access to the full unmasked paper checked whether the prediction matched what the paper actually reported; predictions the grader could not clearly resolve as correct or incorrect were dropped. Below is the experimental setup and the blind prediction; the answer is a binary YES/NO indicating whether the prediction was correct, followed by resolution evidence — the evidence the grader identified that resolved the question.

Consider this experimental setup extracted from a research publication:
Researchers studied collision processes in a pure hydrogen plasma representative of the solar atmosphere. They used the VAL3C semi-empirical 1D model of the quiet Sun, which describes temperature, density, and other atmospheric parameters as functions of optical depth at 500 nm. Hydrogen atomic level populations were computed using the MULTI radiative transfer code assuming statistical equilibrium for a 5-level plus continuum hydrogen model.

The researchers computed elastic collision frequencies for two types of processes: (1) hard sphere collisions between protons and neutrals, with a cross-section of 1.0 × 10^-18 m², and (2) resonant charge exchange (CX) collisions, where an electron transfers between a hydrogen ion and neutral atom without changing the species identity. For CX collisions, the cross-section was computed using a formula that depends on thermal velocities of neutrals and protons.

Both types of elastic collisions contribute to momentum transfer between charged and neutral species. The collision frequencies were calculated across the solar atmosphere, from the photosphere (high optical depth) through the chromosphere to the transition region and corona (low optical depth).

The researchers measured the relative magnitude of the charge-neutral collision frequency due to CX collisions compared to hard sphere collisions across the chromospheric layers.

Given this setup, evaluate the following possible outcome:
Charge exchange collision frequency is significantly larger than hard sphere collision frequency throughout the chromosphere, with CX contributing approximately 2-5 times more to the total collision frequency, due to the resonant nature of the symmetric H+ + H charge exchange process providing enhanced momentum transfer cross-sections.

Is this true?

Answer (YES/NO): NO